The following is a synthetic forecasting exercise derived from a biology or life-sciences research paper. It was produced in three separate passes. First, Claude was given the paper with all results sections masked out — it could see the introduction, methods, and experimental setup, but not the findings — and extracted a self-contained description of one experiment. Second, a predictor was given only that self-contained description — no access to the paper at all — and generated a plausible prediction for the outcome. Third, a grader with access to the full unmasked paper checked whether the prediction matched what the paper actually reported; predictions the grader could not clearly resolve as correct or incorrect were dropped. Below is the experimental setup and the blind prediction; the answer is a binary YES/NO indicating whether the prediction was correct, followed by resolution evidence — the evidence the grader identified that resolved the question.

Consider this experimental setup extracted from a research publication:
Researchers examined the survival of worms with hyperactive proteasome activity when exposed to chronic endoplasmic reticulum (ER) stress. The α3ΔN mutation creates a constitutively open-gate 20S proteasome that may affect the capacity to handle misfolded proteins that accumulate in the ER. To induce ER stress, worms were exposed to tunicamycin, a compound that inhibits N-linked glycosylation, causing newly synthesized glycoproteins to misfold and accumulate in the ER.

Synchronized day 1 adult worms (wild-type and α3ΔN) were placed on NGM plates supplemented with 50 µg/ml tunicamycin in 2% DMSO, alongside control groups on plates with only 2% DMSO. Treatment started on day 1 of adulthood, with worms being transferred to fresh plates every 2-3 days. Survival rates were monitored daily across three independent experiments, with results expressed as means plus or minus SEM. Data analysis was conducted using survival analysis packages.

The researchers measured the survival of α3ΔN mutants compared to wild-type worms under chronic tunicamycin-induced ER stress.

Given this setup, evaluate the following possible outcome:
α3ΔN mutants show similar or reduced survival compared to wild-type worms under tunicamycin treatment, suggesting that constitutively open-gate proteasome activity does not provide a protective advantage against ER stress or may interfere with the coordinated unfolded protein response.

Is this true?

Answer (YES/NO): NO